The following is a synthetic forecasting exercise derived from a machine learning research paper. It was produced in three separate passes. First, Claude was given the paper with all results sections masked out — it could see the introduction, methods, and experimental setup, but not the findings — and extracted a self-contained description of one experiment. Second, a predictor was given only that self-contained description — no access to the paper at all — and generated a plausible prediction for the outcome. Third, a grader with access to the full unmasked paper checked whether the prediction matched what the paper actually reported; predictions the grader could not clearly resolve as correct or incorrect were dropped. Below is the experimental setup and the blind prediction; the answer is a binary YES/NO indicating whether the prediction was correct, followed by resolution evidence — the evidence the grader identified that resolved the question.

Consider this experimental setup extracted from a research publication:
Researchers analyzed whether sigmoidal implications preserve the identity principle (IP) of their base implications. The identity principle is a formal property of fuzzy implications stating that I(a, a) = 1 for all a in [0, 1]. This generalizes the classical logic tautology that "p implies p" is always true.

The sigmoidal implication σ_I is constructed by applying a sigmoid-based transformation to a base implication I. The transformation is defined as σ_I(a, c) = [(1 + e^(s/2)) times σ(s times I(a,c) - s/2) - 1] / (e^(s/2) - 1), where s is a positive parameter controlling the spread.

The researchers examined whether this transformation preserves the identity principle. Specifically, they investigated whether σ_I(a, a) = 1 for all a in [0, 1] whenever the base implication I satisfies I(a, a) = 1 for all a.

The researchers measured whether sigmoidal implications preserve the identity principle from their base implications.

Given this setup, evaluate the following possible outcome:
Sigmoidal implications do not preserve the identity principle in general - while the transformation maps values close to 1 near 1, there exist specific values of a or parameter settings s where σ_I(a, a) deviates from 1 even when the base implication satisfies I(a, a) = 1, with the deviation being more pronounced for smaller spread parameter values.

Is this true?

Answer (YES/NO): NO